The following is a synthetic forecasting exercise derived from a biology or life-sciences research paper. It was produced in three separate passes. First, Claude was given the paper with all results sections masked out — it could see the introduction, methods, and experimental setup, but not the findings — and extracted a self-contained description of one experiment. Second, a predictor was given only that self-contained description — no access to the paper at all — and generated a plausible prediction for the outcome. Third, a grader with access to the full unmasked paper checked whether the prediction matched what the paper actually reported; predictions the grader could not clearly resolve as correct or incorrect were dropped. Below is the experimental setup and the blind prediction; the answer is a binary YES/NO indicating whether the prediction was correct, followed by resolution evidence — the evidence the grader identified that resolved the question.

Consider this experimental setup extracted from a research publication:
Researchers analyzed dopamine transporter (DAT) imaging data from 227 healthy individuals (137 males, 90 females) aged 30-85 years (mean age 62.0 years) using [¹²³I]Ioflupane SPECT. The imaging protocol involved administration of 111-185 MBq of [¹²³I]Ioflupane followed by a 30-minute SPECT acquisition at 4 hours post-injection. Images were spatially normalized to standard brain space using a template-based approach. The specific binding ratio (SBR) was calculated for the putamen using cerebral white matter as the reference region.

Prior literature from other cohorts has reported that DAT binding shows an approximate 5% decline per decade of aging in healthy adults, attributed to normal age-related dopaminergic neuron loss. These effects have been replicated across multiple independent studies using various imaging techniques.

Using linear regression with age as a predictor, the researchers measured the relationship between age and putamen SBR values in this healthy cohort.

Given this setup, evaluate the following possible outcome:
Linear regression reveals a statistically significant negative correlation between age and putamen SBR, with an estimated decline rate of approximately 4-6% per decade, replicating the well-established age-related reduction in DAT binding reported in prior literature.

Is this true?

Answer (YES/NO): NO